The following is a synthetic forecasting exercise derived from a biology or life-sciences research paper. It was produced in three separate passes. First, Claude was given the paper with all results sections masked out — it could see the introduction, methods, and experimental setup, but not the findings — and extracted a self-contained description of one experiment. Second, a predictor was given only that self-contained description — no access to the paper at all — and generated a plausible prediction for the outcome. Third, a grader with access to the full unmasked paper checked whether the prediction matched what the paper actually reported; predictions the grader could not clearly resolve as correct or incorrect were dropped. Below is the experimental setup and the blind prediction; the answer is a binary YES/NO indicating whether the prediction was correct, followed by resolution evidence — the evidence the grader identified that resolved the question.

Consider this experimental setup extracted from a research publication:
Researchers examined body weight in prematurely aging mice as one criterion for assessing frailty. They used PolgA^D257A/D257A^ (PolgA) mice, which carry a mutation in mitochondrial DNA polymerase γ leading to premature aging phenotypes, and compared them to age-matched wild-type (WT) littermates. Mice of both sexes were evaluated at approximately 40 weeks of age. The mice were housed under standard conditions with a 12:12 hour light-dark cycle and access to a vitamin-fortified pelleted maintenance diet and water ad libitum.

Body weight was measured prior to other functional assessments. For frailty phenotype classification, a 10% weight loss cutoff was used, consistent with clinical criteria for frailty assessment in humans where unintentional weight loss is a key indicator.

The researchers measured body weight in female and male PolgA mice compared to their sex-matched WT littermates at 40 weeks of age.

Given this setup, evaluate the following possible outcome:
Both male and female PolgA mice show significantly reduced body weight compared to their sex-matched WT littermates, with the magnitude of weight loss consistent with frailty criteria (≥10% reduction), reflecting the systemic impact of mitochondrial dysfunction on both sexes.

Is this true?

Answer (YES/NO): YES